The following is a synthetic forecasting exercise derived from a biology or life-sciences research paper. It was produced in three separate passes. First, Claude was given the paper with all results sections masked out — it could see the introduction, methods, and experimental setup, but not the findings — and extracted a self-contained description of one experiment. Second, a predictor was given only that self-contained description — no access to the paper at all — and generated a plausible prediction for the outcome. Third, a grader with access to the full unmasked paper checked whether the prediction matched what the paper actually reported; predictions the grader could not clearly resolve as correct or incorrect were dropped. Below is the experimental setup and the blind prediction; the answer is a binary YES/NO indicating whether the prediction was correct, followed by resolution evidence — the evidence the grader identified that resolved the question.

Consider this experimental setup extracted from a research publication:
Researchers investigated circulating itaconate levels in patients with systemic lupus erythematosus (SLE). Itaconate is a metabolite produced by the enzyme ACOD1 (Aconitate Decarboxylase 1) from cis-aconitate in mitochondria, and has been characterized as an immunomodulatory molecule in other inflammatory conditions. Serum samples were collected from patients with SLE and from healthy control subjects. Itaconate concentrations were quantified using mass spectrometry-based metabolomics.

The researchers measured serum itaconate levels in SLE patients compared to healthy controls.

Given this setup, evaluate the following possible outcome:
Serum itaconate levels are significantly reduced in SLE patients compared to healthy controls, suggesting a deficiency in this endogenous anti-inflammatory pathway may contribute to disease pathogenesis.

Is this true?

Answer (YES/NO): YES